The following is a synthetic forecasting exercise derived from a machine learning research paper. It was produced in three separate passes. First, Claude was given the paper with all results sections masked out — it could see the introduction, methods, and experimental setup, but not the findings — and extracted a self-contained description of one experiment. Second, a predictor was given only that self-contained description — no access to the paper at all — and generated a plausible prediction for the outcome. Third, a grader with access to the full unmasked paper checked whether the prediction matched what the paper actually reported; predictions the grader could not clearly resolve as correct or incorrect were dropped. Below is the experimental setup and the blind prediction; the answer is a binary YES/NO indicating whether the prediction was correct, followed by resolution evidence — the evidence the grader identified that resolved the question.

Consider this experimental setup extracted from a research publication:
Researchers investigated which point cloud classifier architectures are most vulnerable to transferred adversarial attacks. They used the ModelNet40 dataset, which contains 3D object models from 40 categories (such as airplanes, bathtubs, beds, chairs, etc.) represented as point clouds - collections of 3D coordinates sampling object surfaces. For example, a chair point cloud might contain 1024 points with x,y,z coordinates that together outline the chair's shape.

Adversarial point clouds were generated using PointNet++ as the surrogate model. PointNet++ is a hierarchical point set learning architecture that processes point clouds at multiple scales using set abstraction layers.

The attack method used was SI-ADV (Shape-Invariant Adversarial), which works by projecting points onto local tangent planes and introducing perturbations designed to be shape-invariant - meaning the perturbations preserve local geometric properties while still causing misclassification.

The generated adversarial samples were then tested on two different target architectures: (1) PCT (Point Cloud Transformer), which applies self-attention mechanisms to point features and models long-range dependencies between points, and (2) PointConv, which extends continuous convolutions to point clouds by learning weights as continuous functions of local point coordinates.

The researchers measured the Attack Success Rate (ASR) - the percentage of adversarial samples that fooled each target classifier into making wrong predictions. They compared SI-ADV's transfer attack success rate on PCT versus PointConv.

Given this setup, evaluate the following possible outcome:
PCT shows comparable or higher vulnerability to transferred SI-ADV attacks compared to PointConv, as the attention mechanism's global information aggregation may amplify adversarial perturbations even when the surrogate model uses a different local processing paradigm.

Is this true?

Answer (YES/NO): YES